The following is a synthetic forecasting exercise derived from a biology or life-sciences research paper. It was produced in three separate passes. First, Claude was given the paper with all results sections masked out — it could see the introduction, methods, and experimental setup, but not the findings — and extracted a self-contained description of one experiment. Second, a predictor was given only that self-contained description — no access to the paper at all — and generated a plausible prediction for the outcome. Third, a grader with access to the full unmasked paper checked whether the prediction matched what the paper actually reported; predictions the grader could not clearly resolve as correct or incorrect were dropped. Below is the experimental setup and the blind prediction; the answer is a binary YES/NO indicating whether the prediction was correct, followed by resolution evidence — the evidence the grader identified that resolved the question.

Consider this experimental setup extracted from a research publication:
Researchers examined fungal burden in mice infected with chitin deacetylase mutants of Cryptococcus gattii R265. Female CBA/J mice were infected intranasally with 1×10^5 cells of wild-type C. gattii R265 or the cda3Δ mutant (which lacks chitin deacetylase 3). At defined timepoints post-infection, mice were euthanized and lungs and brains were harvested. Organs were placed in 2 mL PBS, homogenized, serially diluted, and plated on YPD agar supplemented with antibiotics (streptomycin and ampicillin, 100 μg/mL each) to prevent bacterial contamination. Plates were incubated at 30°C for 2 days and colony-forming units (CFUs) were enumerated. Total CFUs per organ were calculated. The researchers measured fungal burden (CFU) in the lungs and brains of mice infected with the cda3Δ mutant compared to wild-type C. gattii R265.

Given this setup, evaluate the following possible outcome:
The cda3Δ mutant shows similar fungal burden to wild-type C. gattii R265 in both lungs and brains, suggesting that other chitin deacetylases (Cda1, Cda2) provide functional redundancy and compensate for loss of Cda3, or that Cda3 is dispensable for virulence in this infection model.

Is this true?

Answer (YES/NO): NO